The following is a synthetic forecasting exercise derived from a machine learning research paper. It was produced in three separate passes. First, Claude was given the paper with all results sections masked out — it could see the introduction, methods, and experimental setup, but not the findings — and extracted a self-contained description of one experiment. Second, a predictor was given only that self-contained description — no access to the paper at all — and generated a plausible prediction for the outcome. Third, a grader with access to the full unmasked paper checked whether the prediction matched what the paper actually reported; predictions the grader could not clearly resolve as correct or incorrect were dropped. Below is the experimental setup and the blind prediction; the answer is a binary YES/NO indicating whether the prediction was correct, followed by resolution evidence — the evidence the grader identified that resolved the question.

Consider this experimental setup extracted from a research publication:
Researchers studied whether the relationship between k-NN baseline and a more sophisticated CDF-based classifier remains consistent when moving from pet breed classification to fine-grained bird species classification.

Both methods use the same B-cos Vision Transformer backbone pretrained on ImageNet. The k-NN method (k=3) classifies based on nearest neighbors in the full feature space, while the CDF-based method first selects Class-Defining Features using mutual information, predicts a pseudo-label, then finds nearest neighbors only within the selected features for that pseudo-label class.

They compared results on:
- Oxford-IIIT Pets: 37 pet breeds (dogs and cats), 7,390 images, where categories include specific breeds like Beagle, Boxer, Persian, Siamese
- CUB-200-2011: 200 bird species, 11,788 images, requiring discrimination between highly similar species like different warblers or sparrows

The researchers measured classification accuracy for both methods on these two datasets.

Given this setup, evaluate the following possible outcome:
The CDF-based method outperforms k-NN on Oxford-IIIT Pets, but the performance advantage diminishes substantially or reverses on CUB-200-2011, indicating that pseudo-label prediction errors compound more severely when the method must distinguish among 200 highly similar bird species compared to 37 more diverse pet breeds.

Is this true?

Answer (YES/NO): NO